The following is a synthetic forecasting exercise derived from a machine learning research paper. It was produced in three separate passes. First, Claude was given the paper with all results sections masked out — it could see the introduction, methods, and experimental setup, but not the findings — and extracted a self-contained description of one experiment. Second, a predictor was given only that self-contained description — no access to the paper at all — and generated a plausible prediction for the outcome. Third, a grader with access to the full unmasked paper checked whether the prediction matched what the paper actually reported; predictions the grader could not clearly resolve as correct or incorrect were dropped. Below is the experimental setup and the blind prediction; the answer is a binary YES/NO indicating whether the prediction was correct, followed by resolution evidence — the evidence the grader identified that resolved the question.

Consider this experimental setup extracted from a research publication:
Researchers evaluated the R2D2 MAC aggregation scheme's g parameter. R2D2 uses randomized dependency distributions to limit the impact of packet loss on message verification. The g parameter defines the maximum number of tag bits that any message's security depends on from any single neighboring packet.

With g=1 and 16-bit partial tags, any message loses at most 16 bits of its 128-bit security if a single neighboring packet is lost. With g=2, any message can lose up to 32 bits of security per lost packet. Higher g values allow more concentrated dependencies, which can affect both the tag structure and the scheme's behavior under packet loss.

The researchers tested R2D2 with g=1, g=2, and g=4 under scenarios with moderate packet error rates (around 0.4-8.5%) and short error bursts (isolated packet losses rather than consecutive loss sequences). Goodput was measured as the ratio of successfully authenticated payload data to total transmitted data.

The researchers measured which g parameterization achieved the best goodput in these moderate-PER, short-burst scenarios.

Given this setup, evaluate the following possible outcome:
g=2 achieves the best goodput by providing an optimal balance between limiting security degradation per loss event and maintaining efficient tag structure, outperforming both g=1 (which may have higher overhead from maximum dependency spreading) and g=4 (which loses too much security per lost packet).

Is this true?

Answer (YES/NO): NO